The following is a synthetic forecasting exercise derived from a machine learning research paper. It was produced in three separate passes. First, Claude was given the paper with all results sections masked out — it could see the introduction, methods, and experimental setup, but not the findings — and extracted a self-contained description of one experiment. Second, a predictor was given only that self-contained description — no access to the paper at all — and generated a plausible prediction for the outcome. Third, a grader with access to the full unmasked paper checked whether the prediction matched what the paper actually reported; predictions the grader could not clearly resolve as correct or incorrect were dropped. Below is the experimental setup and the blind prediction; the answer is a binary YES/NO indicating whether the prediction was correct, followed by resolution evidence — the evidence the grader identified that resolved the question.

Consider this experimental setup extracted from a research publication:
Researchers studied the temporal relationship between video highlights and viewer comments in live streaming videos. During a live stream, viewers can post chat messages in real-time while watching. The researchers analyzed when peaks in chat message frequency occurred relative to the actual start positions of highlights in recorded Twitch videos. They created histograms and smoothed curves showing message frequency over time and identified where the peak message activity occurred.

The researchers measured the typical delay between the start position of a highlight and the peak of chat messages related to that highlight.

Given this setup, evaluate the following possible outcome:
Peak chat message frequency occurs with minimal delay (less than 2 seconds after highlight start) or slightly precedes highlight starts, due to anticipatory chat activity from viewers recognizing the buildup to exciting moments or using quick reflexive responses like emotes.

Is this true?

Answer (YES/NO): NO